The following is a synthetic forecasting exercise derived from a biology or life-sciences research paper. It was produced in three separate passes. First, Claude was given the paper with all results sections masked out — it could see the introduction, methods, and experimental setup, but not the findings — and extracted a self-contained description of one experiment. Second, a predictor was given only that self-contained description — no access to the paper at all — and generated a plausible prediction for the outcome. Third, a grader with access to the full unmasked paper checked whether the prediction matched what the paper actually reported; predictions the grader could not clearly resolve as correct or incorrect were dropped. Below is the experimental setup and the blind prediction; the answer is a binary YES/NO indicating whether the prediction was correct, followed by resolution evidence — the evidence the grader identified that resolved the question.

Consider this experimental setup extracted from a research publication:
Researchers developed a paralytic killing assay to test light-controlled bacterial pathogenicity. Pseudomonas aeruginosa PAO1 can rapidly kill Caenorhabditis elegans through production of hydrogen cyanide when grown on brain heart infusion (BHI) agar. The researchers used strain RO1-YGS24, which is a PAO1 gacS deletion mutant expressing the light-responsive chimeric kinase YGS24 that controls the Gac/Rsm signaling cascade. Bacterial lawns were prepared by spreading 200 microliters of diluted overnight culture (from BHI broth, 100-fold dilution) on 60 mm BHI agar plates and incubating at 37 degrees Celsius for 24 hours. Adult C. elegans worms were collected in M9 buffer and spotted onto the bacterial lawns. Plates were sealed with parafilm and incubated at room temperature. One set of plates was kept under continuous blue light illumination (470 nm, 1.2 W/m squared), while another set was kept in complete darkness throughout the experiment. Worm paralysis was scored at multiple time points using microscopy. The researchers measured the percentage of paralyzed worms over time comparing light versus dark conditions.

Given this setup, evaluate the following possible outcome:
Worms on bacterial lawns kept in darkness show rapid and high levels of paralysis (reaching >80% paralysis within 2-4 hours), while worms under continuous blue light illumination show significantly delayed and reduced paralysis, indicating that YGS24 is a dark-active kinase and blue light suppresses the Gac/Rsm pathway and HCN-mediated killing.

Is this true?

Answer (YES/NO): NO